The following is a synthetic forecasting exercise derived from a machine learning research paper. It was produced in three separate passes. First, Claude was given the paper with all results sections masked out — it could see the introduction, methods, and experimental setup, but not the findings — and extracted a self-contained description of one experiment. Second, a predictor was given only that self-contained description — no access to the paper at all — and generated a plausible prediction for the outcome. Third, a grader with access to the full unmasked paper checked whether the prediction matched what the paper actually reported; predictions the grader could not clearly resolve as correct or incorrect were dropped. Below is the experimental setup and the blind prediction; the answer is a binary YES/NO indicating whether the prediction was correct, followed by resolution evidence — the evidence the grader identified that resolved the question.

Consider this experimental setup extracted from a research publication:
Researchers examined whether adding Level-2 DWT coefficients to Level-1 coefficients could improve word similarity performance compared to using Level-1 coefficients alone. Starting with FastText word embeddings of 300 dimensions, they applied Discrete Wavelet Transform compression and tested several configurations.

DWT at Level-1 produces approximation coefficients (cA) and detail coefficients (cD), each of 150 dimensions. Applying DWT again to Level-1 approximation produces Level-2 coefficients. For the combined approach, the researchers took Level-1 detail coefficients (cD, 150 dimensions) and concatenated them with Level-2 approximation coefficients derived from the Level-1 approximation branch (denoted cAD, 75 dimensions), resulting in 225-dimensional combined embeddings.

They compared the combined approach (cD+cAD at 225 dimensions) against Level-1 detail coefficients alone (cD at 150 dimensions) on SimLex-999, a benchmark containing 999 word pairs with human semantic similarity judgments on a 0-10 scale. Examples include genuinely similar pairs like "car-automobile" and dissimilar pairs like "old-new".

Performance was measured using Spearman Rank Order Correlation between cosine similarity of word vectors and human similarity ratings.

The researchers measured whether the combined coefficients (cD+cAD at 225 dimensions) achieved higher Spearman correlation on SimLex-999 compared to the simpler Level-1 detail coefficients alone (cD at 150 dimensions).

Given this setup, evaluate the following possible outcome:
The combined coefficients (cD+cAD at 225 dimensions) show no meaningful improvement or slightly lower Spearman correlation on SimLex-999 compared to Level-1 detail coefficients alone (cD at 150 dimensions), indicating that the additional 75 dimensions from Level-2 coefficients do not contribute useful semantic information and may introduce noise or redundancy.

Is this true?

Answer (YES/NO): YES